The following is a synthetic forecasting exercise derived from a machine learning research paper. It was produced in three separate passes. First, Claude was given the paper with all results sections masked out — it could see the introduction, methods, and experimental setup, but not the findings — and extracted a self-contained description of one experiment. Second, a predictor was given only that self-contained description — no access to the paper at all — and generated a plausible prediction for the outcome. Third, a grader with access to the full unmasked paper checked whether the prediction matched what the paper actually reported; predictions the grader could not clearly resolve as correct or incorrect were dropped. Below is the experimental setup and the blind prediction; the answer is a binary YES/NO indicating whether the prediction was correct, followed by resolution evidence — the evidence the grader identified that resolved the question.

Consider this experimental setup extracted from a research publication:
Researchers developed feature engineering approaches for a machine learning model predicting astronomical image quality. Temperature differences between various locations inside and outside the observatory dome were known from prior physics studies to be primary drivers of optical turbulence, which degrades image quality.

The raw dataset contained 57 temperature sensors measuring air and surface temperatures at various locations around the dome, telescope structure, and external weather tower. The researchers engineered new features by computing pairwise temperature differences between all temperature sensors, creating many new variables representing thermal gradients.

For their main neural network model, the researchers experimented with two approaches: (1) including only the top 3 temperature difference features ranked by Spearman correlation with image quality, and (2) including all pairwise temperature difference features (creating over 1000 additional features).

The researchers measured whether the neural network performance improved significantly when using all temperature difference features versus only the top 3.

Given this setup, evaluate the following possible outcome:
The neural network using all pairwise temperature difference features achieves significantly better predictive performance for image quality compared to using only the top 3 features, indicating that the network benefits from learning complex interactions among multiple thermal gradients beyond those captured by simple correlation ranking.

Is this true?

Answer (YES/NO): NO